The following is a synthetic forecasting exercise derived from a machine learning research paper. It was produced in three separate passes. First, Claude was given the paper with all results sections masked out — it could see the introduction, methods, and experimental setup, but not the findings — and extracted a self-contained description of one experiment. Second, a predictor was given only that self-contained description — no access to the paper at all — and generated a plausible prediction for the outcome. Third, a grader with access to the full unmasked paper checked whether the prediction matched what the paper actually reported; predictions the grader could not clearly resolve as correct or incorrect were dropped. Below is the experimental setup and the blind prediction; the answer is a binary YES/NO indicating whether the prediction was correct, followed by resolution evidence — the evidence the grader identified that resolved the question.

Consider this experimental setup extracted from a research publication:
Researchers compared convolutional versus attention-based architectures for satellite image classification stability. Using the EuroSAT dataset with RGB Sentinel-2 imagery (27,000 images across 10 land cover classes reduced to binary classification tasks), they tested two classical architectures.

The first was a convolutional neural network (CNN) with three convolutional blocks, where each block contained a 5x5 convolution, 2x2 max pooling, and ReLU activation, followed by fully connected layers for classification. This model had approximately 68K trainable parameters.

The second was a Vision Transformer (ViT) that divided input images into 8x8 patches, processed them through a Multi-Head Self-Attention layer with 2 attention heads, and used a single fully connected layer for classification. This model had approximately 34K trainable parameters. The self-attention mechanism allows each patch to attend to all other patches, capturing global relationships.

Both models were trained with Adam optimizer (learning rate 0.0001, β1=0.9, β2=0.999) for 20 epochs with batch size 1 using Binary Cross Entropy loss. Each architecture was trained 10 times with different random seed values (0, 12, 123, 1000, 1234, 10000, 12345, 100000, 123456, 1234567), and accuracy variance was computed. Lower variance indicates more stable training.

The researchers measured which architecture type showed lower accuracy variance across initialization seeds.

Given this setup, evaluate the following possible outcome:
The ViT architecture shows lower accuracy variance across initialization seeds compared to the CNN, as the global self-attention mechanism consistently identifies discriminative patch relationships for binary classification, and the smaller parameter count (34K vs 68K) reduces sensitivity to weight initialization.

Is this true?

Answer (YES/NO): NO